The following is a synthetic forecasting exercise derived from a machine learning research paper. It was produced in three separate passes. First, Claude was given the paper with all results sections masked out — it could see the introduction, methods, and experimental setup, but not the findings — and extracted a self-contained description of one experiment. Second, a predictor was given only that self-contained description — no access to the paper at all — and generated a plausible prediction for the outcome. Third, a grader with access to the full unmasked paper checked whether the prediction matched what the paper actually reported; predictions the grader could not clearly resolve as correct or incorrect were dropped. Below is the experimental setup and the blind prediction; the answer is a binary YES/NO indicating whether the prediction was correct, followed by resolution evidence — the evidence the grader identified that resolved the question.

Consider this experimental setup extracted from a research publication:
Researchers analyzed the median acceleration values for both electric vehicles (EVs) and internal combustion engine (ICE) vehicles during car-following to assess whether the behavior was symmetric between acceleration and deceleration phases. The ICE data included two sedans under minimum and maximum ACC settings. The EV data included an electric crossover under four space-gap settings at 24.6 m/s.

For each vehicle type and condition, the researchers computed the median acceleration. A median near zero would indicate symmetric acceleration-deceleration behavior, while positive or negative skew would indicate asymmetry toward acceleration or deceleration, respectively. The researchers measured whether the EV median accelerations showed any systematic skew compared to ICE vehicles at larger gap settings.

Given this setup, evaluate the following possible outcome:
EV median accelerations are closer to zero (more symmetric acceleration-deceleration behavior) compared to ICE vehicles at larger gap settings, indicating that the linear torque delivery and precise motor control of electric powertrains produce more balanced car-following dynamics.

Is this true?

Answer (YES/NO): NO